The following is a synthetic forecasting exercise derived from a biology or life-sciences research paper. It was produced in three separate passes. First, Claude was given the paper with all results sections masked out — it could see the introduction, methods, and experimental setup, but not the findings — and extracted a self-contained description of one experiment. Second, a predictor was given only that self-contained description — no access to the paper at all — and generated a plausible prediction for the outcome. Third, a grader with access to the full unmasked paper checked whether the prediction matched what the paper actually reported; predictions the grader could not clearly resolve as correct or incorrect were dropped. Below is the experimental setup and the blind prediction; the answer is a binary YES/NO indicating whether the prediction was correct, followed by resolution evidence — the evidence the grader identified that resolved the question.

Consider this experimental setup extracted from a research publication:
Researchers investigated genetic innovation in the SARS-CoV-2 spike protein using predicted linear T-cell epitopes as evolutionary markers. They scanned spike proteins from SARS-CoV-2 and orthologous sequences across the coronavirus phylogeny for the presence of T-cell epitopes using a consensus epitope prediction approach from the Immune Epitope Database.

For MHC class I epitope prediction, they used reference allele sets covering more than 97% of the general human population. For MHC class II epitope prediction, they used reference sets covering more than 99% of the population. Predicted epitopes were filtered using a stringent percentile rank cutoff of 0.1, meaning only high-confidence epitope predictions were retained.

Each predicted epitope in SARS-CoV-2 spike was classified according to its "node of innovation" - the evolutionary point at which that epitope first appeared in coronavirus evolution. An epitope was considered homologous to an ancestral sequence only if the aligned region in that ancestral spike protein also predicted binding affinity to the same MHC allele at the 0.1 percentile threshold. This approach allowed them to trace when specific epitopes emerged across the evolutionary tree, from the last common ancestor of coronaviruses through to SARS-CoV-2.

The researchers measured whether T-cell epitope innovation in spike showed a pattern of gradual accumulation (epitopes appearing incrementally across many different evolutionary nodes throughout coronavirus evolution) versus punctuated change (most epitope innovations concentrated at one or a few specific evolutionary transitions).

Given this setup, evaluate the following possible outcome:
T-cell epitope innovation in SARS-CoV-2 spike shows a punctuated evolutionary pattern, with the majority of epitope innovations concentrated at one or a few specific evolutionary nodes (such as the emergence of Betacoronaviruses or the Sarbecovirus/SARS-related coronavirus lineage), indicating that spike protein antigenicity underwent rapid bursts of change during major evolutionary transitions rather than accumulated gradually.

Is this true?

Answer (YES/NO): NO